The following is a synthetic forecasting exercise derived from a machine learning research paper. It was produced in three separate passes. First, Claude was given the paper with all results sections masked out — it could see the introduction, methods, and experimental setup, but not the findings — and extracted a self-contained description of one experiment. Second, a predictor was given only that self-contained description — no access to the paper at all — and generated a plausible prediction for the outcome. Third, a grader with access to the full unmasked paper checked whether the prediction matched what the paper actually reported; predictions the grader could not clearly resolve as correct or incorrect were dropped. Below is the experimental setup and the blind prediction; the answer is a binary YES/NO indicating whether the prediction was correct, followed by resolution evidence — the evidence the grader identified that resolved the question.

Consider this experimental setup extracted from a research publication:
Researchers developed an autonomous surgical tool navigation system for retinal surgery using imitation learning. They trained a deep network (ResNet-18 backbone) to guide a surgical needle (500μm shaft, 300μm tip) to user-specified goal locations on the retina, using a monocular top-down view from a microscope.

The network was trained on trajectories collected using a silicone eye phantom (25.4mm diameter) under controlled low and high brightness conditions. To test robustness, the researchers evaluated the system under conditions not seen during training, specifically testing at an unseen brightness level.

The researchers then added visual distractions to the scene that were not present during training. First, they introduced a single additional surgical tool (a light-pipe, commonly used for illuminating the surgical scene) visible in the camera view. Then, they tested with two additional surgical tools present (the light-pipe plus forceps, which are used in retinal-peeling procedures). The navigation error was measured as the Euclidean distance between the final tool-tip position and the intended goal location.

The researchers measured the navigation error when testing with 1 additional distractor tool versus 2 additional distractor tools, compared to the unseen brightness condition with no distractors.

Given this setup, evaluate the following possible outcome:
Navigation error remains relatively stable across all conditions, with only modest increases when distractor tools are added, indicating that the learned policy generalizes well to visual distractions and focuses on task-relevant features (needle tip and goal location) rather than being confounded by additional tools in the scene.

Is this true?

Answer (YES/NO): NO